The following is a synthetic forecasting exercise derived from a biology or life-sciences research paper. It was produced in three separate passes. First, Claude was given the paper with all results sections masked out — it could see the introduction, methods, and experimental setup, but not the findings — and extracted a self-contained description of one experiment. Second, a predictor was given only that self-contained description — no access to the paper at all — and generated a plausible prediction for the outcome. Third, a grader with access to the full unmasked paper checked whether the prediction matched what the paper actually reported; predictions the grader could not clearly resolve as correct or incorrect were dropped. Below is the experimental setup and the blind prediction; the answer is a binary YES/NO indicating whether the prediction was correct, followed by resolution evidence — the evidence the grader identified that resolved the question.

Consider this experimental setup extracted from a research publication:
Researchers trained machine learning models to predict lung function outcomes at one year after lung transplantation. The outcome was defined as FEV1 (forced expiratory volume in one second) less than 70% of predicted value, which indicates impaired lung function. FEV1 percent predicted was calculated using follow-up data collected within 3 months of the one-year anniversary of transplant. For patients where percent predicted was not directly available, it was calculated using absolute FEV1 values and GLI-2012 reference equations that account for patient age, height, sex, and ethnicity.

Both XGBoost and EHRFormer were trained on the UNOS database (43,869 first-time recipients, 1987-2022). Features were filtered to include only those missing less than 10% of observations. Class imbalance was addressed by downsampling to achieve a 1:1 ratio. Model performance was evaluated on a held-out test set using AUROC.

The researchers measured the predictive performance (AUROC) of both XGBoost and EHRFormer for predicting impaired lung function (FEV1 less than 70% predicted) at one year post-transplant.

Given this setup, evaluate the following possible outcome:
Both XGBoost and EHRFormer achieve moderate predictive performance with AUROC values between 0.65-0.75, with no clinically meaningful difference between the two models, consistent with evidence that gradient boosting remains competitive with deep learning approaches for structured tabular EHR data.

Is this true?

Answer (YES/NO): NO